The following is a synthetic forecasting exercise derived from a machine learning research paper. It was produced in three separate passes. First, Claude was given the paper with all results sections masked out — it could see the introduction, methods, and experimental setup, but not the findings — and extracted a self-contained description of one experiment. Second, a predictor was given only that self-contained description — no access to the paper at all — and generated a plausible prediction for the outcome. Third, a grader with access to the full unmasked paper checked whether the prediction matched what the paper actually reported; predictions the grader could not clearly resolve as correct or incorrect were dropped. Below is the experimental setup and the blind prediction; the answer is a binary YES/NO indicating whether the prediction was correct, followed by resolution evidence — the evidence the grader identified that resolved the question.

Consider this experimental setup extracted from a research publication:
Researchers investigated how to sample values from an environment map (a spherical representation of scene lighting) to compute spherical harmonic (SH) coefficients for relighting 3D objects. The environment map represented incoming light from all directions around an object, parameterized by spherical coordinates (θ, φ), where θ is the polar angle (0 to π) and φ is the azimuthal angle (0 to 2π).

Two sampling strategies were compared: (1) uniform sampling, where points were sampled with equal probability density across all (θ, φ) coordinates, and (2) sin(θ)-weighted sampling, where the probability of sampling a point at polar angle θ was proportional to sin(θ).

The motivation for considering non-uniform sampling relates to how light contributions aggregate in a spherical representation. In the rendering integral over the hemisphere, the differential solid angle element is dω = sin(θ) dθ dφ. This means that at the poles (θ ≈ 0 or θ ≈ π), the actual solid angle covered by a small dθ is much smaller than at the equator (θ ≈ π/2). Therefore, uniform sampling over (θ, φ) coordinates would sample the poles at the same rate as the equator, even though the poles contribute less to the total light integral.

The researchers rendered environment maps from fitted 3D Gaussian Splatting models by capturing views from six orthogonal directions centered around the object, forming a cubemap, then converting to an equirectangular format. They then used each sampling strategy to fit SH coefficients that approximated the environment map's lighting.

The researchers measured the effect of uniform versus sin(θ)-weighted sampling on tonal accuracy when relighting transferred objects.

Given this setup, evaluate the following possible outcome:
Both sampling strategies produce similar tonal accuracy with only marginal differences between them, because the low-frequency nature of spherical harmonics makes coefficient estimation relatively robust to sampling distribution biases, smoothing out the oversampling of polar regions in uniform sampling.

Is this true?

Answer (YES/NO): NO